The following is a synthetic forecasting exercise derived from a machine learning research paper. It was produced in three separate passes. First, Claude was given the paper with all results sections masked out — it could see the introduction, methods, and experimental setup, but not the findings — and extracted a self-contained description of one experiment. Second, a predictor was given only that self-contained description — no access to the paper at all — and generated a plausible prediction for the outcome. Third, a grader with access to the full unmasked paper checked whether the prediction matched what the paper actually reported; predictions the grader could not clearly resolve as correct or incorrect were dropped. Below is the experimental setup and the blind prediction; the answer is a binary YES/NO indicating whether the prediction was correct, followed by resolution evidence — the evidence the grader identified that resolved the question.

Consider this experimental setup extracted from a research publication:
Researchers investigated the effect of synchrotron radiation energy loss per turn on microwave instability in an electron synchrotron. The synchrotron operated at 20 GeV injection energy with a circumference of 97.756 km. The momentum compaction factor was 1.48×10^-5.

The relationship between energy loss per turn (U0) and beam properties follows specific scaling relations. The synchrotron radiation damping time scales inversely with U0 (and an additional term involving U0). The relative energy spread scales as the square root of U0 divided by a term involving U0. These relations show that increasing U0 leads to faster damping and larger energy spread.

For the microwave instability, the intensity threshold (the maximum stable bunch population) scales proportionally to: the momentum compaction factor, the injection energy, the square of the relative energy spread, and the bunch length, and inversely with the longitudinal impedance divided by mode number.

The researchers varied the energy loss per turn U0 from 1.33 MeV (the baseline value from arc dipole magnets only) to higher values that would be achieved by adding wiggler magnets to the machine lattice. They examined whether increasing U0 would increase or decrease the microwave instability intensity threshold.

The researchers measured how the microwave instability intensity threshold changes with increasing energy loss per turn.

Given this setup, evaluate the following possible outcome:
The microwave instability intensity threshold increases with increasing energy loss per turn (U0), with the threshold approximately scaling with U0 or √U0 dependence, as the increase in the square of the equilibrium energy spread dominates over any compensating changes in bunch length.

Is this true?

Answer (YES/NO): YES